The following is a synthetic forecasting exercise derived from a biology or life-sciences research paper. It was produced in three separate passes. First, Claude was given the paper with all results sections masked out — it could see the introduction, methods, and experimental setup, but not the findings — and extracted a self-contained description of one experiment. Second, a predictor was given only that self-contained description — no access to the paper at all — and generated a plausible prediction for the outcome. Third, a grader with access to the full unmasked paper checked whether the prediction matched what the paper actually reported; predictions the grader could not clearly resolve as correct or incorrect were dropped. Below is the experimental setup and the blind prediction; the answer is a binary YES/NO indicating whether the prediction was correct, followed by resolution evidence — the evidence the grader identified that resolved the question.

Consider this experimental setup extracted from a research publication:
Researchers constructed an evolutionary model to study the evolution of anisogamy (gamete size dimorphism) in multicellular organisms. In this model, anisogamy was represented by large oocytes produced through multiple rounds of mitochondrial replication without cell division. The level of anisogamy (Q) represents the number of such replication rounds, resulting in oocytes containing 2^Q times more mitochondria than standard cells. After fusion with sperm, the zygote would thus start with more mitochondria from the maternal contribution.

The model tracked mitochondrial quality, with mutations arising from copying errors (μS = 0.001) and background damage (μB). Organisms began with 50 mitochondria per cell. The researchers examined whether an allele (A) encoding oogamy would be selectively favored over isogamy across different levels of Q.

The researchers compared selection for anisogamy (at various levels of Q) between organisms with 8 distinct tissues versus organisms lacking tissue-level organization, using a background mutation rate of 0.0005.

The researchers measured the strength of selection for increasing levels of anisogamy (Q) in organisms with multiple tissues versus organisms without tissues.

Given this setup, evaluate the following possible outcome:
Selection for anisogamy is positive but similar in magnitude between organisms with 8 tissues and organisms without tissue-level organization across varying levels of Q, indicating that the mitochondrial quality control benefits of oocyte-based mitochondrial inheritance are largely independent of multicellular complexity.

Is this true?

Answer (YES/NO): NO